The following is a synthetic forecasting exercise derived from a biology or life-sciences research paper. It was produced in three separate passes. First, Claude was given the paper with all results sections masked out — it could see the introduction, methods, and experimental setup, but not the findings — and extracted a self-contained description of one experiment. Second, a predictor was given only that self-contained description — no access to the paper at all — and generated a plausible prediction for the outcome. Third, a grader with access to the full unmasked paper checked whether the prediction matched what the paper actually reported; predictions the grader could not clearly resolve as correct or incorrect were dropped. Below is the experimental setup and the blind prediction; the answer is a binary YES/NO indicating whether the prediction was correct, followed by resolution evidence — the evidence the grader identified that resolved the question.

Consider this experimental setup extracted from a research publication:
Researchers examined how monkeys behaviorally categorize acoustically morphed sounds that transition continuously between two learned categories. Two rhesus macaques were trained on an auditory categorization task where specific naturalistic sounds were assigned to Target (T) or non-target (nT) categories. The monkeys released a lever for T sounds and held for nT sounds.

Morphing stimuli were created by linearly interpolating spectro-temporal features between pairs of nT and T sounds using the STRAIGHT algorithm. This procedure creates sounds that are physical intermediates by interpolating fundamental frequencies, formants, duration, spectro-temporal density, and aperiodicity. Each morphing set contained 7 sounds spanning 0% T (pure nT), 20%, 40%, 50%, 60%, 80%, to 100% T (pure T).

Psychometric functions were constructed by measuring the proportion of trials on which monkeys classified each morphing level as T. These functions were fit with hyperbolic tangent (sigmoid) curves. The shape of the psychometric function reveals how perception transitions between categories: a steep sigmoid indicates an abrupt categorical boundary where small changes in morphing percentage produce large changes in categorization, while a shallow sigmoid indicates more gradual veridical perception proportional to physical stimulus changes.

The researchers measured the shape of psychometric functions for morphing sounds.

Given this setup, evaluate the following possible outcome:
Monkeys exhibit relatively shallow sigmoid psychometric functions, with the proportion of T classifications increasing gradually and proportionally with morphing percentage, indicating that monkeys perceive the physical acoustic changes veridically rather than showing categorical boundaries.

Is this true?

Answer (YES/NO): NO